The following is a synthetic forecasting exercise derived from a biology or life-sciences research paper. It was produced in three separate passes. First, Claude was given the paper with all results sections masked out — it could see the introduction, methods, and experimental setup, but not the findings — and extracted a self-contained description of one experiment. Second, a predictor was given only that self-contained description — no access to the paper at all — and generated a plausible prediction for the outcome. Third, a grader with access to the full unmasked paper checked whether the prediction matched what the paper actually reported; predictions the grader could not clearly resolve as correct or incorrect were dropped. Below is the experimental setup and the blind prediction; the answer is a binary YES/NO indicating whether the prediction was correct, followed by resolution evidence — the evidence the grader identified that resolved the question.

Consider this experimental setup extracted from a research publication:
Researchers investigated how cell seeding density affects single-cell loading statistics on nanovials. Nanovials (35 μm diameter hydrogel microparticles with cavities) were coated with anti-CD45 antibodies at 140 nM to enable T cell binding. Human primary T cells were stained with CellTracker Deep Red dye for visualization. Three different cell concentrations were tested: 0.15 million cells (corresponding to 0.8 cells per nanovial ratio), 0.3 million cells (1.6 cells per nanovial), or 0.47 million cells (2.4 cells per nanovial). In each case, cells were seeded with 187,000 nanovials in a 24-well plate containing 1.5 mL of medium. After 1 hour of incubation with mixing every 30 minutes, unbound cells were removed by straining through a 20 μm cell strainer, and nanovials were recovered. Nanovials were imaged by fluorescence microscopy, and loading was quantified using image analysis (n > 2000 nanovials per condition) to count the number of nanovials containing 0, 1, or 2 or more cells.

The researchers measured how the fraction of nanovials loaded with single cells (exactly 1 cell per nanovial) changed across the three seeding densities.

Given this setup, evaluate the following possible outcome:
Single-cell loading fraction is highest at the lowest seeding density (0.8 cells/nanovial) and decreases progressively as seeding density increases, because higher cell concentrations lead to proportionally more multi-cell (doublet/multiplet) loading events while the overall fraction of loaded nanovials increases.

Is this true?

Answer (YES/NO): NO